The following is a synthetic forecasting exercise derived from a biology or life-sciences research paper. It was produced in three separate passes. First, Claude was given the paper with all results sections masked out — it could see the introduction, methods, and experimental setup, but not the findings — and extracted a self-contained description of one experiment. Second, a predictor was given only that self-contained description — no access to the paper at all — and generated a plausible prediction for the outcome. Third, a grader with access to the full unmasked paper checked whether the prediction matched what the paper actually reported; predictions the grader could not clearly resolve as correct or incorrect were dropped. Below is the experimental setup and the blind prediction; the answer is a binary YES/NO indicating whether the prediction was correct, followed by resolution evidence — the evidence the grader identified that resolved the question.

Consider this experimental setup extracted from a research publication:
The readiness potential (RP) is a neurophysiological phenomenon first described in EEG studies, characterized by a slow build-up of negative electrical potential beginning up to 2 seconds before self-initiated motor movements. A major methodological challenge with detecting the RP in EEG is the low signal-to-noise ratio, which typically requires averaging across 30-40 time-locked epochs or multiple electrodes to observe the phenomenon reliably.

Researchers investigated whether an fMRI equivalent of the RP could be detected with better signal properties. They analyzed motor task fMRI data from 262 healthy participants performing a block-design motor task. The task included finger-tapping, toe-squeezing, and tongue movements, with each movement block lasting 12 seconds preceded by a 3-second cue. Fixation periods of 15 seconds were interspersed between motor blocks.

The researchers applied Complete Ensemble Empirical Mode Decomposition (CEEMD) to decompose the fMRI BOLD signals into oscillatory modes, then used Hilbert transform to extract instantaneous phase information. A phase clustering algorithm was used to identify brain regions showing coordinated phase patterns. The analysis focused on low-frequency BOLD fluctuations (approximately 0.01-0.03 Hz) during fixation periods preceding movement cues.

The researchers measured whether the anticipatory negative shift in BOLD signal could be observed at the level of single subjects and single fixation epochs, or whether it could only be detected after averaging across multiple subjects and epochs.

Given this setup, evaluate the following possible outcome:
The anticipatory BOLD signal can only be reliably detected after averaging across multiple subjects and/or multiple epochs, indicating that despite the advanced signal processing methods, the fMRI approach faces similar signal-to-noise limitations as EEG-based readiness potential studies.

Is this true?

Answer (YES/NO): NO